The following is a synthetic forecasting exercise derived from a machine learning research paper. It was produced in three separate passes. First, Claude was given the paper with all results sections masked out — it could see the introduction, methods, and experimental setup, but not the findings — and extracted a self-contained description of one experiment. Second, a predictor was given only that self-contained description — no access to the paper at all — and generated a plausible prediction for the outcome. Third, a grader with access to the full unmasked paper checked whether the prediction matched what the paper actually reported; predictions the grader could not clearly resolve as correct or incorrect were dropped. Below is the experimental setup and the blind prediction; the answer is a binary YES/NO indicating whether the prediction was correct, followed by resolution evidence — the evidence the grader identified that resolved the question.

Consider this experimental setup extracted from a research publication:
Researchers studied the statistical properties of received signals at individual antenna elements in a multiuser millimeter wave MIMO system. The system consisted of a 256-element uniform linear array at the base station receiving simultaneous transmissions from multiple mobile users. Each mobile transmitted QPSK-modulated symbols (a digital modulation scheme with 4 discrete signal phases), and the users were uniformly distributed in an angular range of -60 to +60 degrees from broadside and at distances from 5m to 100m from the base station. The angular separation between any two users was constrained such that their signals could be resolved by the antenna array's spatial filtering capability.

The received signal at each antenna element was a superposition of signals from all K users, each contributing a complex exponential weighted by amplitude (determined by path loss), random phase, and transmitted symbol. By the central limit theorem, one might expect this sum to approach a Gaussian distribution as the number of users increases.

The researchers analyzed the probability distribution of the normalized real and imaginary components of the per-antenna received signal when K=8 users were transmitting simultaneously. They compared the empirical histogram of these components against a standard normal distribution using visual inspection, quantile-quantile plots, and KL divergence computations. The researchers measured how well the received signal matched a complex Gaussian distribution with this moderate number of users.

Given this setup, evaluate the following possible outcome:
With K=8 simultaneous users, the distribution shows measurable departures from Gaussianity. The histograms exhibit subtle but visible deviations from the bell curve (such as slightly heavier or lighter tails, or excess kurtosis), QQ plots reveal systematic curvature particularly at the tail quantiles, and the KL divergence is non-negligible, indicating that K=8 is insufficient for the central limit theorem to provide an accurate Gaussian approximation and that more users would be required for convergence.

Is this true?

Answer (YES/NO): NO